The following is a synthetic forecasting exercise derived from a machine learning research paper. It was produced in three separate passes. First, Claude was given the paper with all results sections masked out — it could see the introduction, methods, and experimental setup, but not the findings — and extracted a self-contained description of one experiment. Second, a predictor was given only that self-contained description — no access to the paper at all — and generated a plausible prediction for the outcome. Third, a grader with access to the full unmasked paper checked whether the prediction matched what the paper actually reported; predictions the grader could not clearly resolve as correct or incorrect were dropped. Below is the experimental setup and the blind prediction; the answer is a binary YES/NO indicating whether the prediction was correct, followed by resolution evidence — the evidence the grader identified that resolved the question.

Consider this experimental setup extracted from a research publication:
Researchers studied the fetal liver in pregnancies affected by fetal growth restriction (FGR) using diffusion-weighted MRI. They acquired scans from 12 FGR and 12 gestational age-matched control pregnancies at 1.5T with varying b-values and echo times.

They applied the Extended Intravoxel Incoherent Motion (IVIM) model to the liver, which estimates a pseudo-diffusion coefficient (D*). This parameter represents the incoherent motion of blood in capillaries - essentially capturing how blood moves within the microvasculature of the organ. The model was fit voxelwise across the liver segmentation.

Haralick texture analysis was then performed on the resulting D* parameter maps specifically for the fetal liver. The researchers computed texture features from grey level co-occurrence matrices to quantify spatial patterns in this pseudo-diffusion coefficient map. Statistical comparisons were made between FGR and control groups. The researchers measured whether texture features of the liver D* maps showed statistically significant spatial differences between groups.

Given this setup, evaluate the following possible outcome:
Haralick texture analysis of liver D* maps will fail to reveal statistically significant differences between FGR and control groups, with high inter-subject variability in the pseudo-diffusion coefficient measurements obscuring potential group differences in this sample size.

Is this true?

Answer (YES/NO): NO